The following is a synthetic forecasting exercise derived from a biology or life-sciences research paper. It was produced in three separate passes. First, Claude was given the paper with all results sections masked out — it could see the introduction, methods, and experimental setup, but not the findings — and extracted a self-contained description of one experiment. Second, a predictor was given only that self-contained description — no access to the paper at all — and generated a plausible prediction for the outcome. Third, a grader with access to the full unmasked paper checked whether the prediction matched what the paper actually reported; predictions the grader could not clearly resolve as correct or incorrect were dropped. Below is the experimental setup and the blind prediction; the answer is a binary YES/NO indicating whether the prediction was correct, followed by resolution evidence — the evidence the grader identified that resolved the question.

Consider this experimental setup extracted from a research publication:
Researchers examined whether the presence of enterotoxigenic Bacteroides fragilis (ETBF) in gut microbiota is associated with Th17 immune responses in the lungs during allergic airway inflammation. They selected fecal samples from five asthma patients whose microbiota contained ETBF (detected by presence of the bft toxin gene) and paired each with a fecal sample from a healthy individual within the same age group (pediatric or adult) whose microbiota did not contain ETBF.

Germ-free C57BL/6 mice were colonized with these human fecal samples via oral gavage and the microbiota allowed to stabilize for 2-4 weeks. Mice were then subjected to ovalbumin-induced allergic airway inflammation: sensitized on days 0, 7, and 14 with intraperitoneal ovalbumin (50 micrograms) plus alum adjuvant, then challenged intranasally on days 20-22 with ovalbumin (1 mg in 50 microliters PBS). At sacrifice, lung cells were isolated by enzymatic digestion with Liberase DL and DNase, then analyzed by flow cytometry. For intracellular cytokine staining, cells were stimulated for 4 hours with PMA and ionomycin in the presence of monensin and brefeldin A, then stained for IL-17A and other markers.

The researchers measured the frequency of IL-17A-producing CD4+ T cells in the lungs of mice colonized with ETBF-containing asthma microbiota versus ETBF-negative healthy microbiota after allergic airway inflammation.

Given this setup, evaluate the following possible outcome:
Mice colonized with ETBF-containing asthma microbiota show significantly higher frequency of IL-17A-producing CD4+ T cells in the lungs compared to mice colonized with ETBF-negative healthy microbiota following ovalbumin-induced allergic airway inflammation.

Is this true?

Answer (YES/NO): NO